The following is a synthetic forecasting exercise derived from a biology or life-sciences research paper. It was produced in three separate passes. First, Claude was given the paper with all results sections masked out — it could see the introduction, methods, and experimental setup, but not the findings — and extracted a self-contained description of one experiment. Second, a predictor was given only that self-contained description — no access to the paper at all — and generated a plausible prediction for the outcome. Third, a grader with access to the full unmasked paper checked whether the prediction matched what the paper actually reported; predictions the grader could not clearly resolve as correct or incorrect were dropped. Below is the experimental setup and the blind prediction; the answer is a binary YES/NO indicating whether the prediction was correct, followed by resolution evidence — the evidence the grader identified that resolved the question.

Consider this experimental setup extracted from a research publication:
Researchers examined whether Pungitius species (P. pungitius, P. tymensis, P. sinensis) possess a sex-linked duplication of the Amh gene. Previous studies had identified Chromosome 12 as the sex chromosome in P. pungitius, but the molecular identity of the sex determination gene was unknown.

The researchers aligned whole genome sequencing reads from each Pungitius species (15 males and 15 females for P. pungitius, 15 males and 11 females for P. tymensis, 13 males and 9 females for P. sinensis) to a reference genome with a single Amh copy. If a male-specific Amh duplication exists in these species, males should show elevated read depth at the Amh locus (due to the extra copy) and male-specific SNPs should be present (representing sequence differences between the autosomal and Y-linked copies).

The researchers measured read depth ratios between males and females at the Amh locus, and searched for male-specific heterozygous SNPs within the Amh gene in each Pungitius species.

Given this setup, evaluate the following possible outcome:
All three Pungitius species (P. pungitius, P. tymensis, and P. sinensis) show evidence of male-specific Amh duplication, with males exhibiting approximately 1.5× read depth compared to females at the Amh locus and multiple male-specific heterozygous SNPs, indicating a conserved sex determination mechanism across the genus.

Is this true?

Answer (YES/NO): NO